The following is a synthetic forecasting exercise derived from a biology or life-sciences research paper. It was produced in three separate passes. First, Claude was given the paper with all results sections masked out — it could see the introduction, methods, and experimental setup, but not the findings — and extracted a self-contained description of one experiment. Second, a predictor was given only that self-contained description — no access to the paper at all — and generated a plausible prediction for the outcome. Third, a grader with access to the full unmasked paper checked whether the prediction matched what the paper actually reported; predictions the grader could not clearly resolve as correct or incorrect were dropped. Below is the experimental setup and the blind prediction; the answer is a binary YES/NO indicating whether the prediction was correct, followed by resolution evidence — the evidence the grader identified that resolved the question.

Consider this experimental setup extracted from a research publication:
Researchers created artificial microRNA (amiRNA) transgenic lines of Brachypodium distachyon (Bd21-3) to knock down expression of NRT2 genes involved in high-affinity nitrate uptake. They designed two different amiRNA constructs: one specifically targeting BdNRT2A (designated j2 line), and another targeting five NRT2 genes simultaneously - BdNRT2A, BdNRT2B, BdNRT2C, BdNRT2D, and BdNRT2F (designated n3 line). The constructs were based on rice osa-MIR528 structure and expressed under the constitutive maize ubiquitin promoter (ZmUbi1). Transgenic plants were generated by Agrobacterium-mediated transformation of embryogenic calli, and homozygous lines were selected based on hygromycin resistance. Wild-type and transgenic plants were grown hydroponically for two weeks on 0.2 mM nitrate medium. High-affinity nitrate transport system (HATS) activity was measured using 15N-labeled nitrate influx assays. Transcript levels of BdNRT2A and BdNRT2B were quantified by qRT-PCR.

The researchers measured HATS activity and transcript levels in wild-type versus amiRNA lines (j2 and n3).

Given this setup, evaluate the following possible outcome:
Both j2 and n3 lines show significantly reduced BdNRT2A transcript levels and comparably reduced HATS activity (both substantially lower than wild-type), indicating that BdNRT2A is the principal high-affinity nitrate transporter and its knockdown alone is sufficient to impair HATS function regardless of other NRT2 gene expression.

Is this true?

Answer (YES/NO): NO